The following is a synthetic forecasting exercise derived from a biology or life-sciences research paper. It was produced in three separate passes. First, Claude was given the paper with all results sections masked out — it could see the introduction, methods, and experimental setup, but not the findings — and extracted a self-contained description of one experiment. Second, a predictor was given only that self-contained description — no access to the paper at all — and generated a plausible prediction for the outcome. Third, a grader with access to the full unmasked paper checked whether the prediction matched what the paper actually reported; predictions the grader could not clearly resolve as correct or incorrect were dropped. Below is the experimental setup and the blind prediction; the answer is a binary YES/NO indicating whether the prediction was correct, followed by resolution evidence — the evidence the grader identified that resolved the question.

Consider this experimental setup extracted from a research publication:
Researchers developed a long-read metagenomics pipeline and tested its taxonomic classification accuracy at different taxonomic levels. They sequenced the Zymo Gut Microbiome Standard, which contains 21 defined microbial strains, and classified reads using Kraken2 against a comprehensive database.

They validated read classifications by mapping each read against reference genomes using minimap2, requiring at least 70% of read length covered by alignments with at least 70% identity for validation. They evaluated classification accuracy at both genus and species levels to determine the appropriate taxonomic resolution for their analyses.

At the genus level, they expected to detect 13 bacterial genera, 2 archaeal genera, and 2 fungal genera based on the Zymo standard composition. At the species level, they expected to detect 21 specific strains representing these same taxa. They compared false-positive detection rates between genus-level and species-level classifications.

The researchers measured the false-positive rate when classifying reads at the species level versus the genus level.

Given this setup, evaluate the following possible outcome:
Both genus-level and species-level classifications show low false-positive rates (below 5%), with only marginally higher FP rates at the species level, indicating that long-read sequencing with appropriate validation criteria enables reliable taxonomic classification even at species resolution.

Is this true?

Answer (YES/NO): NO